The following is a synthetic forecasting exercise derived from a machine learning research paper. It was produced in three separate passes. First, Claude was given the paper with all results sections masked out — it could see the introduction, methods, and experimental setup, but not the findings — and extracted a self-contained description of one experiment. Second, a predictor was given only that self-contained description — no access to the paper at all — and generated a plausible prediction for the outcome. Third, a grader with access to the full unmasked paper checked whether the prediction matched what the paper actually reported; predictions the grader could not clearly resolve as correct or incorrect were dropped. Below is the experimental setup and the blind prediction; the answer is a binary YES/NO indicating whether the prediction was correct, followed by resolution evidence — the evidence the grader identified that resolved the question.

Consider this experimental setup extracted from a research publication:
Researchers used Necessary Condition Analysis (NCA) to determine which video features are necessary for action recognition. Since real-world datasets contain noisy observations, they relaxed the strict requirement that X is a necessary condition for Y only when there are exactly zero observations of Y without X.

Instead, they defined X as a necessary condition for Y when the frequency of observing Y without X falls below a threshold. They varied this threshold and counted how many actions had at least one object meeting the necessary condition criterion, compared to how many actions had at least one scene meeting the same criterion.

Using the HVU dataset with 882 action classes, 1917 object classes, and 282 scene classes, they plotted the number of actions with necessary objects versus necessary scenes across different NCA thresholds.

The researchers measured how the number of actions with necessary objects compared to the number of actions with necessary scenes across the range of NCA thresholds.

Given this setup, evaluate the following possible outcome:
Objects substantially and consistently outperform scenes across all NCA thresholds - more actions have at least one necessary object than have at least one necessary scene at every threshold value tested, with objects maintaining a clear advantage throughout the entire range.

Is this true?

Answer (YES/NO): YES